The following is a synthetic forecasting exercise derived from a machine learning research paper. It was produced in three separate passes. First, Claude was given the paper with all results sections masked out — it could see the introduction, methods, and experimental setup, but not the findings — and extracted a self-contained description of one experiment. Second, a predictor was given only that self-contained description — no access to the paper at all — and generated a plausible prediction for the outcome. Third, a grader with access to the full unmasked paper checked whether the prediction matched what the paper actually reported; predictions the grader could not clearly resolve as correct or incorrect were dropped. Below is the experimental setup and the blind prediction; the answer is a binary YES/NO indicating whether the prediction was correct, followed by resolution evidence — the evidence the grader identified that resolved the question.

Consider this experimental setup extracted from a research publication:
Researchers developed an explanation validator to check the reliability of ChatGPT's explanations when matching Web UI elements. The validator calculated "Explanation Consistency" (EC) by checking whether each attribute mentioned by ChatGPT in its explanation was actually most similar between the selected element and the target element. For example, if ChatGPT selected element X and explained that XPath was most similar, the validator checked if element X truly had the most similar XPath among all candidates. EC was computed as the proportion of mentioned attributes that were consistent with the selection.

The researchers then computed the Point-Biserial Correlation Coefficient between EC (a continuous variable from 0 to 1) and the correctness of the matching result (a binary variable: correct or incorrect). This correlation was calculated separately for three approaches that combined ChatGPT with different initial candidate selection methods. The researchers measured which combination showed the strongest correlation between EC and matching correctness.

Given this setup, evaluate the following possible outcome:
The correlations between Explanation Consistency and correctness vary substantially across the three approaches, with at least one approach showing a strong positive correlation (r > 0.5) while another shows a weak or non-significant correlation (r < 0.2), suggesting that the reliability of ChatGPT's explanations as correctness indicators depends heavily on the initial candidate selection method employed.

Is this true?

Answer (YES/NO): NO